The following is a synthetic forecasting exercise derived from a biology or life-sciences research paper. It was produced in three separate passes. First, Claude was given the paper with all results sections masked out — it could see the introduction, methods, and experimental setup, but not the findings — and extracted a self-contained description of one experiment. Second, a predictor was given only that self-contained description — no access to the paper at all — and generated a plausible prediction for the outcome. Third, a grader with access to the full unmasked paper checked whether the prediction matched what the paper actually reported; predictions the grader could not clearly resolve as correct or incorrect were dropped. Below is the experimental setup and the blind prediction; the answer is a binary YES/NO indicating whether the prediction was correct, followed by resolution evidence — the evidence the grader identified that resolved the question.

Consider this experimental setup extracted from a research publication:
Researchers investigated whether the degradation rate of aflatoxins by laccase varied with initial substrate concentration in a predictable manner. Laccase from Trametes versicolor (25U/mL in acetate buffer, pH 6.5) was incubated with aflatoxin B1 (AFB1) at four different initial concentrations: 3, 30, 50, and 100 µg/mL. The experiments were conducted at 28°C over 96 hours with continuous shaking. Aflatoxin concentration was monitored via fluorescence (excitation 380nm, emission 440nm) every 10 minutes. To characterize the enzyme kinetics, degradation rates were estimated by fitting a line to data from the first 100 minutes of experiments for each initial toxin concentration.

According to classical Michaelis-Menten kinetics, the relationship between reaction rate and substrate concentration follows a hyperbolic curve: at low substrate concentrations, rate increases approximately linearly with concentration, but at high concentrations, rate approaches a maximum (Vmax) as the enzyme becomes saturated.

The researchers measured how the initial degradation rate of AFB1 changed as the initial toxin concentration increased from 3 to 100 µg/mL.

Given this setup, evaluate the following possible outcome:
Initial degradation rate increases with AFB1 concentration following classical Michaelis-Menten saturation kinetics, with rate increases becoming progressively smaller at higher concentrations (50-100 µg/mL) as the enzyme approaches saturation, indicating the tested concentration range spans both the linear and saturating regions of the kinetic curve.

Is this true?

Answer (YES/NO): NO